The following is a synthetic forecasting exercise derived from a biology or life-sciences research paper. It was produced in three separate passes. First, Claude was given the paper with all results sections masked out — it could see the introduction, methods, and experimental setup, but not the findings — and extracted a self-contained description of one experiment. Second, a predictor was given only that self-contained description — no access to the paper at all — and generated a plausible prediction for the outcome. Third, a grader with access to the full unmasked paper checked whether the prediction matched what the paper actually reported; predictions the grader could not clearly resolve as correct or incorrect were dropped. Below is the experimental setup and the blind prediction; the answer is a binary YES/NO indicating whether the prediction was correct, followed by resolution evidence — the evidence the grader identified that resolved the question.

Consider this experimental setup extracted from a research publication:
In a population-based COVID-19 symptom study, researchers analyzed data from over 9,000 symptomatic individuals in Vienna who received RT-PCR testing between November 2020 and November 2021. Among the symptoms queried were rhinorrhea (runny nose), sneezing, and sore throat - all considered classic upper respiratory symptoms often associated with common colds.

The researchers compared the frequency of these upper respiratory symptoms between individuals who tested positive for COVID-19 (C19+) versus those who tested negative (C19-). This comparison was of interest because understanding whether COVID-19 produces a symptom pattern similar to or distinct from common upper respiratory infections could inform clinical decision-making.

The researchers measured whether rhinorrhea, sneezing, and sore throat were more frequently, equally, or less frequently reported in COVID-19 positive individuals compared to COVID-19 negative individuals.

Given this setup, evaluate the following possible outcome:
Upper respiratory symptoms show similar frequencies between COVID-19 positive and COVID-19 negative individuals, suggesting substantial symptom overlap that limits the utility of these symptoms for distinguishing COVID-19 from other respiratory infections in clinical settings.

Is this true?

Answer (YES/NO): NO